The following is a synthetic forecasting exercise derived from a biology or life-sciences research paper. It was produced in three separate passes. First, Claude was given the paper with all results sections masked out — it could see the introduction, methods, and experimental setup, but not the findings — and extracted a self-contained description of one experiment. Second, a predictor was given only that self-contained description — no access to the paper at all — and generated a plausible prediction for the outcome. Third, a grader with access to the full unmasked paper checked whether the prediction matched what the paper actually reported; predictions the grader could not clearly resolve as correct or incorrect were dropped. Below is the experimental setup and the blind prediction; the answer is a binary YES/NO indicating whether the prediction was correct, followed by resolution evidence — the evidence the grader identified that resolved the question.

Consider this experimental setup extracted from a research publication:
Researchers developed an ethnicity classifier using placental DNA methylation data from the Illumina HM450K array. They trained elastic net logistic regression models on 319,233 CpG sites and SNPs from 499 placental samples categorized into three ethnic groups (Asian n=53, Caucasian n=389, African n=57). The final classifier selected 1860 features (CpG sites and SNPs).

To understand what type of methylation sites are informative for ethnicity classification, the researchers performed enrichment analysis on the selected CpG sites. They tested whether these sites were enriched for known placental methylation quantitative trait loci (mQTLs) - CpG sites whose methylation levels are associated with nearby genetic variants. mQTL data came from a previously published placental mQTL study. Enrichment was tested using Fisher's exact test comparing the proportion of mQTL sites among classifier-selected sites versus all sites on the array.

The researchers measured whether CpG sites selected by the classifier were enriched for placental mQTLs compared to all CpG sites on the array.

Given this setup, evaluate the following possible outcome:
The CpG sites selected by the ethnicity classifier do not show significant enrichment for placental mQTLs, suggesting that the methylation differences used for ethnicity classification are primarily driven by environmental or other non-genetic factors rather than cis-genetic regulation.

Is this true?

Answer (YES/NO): NO